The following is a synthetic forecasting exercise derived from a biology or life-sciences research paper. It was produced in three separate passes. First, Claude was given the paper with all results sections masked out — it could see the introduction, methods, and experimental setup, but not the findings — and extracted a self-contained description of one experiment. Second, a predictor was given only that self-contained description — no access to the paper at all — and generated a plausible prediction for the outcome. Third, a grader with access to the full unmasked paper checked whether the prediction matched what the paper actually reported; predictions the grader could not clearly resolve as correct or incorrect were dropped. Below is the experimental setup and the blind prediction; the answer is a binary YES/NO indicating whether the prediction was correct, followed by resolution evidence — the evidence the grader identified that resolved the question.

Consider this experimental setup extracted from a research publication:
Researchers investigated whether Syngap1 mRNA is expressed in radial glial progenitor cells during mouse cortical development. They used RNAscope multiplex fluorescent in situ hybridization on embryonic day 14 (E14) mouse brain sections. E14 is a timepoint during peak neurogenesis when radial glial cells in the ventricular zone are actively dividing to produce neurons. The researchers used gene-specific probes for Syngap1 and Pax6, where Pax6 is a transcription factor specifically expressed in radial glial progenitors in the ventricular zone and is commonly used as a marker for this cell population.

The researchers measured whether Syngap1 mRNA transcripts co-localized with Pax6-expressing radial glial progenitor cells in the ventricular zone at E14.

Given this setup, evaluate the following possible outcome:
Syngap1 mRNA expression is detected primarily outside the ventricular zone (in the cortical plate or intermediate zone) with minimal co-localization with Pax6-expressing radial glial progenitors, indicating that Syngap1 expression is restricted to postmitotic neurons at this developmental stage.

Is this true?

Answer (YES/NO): NO